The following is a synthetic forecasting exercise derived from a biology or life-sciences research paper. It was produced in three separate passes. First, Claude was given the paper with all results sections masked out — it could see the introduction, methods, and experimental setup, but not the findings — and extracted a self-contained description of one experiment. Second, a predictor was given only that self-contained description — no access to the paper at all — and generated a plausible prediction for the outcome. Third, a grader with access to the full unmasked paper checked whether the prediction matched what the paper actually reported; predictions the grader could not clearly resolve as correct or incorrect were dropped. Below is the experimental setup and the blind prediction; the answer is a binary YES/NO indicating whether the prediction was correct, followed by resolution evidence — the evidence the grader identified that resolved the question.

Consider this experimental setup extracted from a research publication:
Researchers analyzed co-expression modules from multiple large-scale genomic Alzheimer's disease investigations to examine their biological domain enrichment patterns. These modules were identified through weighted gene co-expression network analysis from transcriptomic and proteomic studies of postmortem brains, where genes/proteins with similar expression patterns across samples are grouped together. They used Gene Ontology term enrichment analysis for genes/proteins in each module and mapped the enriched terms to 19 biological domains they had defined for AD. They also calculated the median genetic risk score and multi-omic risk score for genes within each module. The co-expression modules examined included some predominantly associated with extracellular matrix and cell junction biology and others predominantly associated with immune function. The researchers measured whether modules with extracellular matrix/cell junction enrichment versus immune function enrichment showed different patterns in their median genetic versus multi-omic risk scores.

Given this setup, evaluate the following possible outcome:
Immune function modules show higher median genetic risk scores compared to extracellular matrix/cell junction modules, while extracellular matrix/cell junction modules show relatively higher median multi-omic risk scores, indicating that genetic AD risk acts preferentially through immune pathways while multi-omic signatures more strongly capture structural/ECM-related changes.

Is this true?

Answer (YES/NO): YES